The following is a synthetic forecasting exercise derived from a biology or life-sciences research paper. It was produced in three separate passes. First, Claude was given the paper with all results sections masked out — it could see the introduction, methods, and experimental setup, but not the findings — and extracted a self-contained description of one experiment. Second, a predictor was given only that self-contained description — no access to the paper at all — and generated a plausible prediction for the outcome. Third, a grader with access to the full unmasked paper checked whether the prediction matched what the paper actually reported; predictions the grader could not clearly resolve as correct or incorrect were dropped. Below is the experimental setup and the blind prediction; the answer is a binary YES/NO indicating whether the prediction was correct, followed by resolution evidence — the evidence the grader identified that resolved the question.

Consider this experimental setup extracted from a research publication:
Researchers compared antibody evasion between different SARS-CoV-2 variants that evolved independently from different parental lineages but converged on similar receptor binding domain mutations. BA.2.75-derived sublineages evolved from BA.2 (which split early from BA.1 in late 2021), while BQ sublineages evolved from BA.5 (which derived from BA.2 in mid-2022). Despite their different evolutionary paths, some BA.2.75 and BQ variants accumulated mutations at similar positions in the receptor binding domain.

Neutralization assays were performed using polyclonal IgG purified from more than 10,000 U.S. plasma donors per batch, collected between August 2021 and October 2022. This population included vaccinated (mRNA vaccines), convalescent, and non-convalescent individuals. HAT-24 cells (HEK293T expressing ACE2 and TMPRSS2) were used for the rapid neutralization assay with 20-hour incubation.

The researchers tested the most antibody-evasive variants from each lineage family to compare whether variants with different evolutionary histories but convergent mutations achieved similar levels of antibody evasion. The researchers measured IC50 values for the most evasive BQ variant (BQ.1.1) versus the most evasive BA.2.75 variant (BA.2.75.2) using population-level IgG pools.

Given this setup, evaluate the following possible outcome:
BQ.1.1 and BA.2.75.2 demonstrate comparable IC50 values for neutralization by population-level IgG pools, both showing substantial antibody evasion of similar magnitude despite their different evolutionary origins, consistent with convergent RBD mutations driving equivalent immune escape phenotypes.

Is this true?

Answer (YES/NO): YES